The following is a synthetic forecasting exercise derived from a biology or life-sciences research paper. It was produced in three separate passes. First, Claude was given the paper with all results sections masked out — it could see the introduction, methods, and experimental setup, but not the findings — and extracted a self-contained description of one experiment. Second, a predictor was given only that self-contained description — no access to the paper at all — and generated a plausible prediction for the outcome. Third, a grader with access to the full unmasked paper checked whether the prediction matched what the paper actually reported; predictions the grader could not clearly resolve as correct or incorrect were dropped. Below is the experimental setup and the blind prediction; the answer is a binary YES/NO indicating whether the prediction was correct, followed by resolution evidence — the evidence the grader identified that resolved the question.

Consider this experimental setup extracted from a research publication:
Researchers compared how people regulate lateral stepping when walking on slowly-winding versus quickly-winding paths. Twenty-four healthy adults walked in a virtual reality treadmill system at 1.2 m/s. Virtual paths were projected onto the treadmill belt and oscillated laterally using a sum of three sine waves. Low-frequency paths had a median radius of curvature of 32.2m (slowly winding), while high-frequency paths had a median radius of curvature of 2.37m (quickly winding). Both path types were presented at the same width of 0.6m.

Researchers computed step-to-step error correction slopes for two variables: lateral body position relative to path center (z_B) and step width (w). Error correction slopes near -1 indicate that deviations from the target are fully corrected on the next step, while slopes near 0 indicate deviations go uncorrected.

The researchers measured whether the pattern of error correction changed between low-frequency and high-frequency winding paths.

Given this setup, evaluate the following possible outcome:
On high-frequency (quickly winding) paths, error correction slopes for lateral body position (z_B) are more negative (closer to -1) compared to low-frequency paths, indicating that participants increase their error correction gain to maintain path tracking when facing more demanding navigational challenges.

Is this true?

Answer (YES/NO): YES